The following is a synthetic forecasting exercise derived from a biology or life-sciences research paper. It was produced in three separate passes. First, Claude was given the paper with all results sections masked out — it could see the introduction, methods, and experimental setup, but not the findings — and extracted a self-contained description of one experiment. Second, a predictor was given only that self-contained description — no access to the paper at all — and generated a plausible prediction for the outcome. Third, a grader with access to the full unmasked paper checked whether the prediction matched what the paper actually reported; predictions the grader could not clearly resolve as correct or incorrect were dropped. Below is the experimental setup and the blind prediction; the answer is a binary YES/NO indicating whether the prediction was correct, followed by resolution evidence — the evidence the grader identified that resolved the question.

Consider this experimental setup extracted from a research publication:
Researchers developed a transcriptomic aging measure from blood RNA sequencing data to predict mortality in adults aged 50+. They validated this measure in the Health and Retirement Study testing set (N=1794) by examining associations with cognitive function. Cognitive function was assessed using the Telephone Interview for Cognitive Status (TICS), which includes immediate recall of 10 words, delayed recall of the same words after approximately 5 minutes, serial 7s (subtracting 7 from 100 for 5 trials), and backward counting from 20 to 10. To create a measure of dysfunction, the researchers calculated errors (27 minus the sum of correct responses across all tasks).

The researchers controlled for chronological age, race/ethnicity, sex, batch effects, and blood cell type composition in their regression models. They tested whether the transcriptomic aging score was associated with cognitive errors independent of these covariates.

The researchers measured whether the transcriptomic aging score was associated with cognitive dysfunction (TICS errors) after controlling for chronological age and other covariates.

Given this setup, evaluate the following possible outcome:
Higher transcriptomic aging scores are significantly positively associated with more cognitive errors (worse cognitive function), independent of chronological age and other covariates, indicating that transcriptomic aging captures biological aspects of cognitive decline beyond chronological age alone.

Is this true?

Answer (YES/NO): YES